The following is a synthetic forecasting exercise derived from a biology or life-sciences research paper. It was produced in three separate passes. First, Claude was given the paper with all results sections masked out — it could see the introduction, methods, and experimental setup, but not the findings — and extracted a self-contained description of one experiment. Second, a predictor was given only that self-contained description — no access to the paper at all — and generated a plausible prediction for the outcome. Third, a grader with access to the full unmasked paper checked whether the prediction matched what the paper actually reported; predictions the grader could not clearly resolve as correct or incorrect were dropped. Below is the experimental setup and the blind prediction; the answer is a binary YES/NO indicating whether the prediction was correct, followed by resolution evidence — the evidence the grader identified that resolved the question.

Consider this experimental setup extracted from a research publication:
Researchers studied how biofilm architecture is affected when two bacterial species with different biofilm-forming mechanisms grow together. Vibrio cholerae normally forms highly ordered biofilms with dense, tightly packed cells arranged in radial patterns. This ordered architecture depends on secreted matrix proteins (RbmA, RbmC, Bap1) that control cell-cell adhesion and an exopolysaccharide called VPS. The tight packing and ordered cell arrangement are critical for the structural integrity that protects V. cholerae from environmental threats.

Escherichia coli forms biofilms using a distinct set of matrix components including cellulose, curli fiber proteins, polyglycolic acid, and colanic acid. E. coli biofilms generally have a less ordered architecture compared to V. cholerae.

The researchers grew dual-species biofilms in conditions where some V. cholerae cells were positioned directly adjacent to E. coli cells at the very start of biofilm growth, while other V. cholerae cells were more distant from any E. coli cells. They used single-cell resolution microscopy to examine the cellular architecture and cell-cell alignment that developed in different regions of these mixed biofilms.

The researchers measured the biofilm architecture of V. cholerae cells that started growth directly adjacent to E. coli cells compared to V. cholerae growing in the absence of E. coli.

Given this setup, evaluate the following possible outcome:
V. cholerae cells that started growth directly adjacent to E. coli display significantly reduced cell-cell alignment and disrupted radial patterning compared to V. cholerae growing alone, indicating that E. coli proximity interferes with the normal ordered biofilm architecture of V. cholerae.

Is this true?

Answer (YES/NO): YES